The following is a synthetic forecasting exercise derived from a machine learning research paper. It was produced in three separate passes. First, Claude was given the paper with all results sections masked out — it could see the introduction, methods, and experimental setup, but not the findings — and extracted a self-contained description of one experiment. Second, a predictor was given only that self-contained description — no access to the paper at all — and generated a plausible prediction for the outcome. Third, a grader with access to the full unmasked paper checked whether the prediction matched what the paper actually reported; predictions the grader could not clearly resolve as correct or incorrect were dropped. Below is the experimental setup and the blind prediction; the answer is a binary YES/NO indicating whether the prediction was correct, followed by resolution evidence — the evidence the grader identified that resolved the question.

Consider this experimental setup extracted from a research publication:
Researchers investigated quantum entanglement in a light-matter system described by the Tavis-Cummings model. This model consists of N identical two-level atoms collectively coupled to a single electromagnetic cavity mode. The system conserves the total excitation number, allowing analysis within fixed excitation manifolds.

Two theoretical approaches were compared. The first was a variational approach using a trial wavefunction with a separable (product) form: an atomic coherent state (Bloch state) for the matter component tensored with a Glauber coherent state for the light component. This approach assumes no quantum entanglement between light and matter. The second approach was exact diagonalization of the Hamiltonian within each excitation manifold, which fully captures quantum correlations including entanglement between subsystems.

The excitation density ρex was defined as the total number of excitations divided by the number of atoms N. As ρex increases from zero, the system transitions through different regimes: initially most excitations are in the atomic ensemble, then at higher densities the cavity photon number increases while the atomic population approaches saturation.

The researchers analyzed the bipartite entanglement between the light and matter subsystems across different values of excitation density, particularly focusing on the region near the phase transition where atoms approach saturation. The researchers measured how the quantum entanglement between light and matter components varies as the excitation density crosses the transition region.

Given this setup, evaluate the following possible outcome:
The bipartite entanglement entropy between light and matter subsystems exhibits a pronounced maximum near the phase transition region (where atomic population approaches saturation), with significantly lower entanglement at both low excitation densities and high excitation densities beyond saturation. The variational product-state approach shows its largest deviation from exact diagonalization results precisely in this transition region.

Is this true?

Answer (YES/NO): NO